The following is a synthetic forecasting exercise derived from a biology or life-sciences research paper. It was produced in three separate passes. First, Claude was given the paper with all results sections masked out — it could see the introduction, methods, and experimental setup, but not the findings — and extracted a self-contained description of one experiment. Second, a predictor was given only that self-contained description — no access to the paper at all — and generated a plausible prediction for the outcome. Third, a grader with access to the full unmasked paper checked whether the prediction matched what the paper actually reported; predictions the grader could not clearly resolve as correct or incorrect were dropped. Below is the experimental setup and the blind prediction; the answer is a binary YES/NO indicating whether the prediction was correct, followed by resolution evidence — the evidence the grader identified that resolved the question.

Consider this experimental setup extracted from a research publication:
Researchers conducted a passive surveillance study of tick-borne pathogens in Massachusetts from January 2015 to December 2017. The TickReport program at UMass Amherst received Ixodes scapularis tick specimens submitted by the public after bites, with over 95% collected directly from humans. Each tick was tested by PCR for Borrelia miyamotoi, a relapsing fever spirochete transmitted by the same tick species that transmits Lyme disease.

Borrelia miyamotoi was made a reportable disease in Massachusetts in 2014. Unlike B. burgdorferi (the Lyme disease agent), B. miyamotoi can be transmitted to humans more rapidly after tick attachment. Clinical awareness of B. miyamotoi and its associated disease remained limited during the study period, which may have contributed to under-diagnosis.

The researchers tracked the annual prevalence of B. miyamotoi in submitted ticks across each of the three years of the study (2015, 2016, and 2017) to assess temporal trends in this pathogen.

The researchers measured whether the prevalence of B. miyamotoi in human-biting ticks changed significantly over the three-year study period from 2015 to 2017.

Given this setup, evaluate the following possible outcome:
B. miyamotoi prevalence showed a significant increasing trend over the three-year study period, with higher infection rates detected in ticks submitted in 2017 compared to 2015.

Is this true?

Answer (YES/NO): NO